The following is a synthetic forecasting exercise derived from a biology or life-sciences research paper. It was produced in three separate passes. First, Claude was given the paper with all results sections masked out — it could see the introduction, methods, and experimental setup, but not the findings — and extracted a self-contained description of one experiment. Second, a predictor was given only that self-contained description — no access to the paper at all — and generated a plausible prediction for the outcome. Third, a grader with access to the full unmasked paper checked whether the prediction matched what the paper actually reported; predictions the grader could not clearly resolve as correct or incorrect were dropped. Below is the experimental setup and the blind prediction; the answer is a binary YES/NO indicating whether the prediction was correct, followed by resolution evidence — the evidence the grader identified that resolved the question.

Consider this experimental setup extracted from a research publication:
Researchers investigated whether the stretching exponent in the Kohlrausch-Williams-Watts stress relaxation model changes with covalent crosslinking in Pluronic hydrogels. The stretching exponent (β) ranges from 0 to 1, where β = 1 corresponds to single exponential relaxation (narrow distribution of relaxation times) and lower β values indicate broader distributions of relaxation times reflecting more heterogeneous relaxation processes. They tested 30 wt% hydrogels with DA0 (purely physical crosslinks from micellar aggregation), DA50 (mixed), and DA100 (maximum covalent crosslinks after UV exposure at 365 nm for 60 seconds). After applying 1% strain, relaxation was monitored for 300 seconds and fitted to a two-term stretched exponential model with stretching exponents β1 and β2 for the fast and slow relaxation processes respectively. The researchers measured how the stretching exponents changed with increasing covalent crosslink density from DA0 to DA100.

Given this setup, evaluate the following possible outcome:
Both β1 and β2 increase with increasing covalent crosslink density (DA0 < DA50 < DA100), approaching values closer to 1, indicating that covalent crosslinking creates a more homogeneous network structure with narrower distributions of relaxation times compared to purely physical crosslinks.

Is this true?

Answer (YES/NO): NO